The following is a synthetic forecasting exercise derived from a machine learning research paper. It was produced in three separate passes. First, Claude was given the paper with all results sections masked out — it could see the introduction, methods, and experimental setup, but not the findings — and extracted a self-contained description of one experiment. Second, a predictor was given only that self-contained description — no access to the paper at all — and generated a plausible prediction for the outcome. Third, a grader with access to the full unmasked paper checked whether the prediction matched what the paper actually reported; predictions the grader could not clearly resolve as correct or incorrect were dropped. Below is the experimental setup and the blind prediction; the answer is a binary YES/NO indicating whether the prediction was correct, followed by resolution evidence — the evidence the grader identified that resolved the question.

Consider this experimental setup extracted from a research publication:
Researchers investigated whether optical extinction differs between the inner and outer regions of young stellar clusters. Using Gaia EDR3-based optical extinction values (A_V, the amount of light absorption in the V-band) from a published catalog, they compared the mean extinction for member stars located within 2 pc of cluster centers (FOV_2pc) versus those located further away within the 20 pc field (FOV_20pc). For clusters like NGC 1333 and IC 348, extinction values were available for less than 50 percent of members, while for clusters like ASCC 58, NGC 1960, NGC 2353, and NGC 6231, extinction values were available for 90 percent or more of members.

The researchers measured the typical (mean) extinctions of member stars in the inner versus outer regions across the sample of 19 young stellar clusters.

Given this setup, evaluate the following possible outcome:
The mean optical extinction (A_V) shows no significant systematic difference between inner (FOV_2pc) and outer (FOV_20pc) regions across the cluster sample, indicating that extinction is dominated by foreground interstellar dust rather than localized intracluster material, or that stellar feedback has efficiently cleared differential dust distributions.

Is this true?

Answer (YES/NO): YES